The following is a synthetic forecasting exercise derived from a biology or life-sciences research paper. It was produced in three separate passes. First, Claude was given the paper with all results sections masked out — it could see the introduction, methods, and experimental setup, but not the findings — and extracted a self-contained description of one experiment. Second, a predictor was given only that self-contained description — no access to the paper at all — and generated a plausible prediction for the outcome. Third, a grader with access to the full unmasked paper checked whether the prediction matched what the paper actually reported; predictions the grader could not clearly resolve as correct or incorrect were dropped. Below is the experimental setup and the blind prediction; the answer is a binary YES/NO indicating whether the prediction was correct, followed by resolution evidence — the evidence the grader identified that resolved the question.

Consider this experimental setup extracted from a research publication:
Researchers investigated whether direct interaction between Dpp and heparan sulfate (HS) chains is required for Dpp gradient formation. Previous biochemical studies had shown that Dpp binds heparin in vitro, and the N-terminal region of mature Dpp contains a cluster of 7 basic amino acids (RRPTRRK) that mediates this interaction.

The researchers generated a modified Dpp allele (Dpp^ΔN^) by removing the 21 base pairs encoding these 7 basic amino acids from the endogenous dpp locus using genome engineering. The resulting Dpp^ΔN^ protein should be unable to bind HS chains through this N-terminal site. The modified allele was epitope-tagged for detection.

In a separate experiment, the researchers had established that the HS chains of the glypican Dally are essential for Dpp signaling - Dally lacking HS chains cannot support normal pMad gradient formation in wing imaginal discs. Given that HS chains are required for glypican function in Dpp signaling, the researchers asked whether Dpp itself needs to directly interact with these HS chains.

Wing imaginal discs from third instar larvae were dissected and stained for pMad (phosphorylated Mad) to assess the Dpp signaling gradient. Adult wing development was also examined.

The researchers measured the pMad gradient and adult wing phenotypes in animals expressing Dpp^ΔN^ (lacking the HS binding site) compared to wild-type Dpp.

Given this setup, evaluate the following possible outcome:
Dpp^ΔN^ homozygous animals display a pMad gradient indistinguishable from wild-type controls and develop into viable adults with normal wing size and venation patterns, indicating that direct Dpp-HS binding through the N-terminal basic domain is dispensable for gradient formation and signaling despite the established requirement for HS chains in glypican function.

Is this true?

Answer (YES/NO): NO